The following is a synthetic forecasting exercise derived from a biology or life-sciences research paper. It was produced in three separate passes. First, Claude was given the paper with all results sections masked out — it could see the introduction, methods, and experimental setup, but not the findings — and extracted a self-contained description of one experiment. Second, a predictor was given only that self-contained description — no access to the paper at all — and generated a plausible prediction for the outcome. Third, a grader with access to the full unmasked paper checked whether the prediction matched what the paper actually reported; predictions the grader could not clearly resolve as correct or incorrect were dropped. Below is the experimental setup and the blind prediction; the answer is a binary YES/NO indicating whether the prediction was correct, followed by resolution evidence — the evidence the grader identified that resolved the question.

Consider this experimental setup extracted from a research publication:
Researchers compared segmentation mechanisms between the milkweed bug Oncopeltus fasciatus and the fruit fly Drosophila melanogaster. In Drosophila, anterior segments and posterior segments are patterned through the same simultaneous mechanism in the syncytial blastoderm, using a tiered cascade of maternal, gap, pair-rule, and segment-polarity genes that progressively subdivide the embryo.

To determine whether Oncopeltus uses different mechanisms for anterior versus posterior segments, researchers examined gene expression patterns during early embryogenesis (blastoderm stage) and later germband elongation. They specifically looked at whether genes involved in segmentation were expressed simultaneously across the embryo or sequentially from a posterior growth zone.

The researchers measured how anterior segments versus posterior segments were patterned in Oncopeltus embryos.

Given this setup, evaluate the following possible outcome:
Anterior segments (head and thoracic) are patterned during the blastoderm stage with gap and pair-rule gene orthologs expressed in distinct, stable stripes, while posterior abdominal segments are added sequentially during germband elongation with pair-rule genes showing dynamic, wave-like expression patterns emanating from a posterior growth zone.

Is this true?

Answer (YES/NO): NO